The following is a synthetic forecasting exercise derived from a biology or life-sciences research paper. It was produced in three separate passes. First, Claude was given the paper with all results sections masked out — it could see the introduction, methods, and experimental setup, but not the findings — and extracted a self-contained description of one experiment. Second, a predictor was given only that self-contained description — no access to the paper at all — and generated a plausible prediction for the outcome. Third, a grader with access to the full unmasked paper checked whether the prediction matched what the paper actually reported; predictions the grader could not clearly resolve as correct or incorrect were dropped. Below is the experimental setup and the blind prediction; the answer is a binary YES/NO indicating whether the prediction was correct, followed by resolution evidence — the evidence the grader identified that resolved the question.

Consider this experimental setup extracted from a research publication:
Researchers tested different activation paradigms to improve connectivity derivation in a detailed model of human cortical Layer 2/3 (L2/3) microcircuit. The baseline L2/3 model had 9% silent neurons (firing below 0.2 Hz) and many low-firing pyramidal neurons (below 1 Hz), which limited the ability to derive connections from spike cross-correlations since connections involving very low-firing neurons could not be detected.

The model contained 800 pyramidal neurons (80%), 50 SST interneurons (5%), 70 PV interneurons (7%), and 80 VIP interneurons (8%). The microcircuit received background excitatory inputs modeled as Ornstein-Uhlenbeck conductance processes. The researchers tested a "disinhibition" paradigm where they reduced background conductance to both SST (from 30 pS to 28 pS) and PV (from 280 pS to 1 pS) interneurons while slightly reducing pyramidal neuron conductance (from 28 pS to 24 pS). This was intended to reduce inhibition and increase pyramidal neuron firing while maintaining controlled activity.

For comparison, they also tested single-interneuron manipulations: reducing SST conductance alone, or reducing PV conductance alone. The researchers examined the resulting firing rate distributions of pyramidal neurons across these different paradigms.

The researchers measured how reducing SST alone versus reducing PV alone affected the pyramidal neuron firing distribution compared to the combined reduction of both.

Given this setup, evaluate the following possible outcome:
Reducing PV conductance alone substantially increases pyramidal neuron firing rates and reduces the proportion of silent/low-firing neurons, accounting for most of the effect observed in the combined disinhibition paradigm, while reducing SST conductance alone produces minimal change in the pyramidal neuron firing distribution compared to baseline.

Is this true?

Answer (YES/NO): NO